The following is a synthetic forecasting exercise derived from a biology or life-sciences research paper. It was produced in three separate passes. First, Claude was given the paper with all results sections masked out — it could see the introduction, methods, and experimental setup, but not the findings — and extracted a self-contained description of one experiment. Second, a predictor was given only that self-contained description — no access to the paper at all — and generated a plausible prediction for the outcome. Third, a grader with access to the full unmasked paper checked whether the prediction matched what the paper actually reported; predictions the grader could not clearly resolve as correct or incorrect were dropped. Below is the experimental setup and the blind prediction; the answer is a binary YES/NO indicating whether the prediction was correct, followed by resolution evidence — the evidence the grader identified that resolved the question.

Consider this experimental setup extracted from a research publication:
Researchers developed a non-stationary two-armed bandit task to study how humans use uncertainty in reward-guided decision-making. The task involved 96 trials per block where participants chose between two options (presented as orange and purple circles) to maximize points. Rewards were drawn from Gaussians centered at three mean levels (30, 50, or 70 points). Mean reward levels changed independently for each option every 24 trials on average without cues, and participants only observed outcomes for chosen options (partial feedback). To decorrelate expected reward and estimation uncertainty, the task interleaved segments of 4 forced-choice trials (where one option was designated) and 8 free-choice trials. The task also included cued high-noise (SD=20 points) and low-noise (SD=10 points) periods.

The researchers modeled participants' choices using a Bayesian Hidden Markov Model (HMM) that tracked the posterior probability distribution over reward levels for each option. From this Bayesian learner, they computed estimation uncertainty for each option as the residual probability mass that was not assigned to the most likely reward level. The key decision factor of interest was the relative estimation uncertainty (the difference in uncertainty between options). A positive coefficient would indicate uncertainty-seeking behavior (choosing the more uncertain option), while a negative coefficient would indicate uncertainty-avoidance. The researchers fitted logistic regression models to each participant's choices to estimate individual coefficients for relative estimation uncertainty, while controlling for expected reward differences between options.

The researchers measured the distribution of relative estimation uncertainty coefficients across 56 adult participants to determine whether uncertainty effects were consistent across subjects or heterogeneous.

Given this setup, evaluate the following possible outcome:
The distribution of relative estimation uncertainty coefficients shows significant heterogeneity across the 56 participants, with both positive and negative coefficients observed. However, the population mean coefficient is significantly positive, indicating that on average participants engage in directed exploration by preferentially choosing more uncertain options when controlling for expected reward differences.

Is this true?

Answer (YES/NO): NO